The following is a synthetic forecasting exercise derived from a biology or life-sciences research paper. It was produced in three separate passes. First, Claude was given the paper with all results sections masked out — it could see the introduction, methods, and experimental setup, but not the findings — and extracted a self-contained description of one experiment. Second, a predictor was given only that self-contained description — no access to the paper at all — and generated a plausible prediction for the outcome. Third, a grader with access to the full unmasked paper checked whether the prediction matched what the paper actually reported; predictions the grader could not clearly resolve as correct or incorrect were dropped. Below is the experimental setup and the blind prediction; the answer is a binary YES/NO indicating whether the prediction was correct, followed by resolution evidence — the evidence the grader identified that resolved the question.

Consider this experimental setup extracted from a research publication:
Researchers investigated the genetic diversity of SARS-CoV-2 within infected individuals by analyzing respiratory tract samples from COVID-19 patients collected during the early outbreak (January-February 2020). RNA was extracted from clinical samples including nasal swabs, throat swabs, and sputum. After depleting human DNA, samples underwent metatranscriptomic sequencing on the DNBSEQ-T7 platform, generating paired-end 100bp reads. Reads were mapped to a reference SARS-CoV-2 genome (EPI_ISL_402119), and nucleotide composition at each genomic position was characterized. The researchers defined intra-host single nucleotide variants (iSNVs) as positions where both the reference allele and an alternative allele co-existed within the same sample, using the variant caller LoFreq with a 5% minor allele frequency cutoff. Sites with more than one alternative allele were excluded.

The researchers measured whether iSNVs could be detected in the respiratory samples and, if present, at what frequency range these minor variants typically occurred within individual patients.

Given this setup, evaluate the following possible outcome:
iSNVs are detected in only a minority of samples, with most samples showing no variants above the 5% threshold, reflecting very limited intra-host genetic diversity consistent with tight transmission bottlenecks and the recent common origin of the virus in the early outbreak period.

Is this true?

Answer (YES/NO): NO